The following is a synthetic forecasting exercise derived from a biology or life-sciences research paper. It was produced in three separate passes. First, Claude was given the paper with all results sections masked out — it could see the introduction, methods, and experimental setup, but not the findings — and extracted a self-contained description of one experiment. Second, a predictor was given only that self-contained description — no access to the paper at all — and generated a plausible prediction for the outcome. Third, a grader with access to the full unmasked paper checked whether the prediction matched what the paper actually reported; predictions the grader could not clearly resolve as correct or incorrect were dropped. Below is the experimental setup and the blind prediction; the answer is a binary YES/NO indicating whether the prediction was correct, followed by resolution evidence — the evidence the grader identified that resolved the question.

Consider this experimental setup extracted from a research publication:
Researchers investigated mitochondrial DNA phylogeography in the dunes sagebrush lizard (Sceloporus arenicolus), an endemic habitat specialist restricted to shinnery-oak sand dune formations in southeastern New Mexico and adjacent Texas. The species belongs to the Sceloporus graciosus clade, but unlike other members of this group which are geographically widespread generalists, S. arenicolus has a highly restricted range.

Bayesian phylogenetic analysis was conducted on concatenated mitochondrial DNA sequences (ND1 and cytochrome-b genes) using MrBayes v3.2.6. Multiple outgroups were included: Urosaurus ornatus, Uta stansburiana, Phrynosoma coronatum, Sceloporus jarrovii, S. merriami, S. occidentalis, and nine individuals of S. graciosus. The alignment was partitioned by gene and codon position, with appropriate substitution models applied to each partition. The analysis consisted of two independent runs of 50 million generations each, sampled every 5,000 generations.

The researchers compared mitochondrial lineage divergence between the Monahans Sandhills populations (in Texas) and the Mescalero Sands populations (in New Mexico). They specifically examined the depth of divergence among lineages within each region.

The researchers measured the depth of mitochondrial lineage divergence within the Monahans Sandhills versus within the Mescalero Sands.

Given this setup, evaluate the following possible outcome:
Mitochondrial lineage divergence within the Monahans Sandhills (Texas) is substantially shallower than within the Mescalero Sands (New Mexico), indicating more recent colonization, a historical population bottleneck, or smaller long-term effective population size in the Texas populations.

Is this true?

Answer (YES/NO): NO